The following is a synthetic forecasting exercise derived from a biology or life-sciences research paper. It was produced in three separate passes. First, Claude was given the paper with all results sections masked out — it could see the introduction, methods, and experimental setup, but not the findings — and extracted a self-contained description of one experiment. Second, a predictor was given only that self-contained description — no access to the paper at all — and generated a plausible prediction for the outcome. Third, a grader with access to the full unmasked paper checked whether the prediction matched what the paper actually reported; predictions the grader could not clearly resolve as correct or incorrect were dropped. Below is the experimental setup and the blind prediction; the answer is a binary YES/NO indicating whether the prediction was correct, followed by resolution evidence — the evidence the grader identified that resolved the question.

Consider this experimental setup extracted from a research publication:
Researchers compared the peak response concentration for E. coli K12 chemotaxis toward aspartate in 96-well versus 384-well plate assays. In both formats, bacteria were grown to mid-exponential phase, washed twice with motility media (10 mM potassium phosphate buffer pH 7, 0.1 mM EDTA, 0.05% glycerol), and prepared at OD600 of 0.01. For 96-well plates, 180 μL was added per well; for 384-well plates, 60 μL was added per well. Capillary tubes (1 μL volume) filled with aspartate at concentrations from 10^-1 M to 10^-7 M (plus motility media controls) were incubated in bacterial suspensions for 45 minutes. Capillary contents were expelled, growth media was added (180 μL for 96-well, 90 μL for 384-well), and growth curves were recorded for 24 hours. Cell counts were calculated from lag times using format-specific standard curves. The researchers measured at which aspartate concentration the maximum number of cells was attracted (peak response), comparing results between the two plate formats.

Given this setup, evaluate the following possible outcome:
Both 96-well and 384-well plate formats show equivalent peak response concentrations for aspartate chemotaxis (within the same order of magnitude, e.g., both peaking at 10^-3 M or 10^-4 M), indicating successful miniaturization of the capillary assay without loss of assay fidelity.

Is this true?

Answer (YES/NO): NO